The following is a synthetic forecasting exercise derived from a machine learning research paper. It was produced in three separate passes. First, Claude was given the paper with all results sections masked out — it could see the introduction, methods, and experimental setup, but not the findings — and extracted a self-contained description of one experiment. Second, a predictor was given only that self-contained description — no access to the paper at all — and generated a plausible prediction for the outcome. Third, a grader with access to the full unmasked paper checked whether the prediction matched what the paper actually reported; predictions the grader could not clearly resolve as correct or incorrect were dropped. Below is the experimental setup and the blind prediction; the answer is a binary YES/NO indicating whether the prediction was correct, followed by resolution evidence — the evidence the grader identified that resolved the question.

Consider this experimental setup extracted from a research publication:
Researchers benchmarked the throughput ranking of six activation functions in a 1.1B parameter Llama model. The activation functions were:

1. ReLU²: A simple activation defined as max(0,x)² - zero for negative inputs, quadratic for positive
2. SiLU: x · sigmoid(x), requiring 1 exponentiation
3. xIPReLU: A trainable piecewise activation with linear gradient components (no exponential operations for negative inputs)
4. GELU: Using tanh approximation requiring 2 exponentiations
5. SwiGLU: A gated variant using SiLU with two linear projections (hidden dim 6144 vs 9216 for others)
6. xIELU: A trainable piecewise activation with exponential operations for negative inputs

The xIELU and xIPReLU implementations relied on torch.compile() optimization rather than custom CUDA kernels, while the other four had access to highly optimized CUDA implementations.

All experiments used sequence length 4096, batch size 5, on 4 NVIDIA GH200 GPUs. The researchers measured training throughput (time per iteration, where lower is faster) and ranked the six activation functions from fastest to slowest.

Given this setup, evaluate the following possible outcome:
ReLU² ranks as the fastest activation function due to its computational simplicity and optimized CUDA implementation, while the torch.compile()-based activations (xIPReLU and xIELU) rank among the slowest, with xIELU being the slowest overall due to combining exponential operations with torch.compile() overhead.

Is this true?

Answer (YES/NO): NO